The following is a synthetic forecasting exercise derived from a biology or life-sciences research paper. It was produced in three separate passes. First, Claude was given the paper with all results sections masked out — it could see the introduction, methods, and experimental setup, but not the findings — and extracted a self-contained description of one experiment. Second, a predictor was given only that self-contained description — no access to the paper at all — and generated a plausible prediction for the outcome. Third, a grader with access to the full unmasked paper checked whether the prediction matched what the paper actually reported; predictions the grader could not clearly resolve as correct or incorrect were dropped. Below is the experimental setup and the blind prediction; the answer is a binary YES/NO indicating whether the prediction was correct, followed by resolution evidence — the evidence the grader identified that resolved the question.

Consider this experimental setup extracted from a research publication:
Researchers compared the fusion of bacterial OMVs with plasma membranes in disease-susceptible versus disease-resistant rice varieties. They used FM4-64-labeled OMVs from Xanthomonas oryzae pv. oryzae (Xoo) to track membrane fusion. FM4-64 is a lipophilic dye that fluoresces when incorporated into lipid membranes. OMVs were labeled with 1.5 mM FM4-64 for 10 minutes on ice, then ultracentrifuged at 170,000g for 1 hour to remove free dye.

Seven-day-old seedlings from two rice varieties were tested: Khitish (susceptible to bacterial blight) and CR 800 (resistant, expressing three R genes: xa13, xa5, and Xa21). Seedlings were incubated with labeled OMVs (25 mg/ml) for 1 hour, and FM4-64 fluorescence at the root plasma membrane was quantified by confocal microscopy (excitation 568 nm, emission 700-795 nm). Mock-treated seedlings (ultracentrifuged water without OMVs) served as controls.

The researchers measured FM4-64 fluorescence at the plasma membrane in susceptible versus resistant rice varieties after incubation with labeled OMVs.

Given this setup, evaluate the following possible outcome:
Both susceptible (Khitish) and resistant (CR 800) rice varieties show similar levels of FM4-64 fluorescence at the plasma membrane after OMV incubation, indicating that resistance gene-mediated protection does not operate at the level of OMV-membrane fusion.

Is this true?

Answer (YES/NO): NO